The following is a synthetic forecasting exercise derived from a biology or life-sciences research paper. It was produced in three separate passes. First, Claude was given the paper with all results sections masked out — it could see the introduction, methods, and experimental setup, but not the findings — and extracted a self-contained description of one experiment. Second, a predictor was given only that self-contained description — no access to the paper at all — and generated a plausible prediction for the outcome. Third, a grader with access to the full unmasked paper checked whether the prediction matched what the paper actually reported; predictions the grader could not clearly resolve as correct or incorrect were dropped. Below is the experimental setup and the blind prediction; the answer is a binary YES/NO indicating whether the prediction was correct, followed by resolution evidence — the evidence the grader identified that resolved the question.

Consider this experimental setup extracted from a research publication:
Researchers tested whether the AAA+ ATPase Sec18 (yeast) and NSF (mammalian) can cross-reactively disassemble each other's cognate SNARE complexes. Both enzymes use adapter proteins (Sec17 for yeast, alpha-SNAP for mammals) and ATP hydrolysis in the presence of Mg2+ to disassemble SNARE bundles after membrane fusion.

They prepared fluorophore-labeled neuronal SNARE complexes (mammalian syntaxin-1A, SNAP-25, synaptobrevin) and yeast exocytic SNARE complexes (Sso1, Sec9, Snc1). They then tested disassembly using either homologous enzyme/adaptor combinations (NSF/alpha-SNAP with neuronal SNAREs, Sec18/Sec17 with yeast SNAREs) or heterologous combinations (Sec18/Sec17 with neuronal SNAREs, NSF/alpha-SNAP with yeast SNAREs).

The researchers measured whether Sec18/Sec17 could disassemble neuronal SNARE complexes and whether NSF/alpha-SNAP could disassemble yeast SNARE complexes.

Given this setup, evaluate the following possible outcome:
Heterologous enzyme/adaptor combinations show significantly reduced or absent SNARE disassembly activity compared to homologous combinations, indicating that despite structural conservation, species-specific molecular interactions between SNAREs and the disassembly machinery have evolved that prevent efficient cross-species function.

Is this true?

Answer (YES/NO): NO